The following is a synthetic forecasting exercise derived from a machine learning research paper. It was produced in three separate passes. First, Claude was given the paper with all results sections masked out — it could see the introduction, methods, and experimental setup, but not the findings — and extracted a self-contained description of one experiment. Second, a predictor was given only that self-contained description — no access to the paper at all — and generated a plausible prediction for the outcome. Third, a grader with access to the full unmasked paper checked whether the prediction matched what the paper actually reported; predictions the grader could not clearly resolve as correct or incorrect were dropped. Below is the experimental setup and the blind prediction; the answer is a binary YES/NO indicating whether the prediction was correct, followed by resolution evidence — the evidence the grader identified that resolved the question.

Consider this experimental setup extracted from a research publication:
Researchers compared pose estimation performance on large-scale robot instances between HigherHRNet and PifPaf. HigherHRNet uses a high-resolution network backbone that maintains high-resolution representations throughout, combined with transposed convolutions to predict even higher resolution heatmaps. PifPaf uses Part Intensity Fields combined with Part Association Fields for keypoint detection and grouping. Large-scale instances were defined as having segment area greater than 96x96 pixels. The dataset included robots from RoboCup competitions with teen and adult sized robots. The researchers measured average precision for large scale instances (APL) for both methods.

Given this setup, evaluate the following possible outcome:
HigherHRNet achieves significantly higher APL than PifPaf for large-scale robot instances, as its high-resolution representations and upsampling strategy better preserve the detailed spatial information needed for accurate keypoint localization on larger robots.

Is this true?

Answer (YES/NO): NO